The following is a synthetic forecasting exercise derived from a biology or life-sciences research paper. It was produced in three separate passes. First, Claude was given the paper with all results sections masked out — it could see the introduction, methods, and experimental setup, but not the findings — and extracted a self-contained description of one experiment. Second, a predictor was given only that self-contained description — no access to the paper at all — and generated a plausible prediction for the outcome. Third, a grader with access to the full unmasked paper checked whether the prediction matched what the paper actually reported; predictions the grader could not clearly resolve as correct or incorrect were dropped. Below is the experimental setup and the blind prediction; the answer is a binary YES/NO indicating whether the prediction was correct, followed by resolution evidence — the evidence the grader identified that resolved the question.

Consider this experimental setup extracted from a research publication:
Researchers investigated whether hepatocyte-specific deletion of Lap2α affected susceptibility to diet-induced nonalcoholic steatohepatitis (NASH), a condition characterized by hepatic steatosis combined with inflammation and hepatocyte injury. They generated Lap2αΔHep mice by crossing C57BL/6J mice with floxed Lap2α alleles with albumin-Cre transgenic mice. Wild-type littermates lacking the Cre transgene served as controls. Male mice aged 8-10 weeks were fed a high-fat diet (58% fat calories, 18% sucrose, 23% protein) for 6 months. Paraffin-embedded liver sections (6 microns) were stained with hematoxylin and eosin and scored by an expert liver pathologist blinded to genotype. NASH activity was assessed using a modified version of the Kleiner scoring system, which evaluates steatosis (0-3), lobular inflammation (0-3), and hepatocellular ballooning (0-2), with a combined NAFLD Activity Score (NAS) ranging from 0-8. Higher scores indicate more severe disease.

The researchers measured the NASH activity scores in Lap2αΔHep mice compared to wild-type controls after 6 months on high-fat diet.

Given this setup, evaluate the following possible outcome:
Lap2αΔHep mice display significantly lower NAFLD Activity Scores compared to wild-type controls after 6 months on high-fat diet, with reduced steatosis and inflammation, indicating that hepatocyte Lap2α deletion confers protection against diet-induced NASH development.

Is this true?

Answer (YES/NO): YES